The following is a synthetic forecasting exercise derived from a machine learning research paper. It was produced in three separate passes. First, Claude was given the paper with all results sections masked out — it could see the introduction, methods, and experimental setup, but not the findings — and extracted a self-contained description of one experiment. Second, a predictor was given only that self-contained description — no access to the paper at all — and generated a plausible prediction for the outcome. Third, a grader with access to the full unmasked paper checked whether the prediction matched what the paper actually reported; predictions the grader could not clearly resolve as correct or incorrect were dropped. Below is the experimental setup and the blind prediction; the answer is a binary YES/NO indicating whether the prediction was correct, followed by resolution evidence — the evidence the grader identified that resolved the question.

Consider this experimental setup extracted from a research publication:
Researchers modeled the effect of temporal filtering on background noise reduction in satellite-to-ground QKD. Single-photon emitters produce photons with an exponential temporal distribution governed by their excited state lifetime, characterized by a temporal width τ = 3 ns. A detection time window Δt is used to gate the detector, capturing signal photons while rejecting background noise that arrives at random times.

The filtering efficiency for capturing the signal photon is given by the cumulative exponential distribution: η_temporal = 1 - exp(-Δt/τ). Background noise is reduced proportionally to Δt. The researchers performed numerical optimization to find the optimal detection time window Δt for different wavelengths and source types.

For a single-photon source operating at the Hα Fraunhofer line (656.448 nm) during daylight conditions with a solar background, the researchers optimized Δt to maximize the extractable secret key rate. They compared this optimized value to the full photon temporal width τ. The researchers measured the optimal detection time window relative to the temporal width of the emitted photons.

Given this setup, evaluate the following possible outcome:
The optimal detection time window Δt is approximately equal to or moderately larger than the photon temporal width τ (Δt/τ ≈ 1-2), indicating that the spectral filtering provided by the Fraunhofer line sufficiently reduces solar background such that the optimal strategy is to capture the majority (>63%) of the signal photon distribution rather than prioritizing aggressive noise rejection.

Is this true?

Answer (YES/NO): YES